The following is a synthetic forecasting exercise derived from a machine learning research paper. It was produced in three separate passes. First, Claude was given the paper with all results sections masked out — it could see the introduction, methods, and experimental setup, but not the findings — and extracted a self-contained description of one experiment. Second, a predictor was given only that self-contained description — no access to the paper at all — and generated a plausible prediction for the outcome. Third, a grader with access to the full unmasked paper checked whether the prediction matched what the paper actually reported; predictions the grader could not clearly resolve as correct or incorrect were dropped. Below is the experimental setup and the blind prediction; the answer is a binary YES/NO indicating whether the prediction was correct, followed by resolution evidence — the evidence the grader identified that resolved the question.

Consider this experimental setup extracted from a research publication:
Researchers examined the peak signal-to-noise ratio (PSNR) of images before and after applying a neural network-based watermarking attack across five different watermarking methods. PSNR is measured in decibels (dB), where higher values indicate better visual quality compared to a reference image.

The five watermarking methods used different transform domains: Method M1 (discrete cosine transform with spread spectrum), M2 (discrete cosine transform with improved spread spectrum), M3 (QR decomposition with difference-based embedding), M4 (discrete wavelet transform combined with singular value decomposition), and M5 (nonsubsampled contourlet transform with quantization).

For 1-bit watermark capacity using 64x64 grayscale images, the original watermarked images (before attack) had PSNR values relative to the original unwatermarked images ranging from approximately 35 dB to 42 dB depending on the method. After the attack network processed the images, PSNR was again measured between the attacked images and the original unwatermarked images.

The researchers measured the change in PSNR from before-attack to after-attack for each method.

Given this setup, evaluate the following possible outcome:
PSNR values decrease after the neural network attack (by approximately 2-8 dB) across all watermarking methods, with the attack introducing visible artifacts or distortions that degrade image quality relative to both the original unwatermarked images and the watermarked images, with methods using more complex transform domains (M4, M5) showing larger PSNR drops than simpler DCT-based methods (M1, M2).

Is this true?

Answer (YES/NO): NO